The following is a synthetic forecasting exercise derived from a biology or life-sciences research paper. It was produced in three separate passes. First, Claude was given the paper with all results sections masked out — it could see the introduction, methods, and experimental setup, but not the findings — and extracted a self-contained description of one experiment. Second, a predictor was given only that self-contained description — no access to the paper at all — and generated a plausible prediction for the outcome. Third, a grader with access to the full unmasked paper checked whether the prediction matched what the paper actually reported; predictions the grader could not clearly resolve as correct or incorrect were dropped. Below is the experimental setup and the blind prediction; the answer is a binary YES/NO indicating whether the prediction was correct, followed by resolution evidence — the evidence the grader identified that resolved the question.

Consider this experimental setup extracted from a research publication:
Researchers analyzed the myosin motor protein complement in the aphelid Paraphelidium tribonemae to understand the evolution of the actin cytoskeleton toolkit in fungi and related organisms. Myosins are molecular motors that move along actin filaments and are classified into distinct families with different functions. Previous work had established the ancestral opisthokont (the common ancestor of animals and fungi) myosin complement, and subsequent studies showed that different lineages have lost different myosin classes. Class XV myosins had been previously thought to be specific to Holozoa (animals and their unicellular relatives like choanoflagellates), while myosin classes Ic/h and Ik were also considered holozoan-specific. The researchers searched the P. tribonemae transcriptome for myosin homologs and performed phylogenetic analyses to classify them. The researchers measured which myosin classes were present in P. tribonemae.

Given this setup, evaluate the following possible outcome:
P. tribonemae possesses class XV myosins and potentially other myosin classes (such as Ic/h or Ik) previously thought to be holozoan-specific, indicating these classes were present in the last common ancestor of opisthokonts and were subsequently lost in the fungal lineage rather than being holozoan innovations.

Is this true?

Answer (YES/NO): YES